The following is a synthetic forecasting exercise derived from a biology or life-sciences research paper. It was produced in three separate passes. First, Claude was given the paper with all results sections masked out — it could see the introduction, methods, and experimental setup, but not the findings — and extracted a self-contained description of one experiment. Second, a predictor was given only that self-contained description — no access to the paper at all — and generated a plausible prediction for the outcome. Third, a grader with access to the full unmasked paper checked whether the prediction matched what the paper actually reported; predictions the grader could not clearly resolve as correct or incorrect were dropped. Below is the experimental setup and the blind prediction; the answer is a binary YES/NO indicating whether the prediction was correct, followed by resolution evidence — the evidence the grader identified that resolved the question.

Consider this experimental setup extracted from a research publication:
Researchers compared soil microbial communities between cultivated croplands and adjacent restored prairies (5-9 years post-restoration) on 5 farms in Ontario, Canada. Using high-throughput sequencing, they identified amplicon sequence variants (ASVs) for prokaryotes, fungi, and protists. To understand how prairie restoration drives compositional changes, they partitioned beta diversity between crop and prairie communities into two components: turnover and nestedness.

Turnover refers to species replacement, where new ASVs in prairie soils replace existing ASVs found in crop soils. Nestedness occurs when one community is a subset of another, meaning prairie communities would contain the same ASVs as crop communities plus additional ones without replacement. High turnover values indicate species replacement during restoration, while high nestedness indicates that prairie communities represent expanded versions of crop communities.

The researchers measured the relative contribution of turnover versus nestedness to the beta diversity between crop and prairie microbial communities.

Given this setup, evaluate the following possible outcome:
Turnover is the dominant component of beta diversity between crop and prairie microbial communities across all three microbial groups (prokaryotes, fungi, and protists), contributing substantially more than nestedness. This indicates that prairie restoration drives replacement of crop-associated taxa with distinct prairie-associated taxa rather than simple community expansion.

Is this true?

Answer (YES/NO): YES